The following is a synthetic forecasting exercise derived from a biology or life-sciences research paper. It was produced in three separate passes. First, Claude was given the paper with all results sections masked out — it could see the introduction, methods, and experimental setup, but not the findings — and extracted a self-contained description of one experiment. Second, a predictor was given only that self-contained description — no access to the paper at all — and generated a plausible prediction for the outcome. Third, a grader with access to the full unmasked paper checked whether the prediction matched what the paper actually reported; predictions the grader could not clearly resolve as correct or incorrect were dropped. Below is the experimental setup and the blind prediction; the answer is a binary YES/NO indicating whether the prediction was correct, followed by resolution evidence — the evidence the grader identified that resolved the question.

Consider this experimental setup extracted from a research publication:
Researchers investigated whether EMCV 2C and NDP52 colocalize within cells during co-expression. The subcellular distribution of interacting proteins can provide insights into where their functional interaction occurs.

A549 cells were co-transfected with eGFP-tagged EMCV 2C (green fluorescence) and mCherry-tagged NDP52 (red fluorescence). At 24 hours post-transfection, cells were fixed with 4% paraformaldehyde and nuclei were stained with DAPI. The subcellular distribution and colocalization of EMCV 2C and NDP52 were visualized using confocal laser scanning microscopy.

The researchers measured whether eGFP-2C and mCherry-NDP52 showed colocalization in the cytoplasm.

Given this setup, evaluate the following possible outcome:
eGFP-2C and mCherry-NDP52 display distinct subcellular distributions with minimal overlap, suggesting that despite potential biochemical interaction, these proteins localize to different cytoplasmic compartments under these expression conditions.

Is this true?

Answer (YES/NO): NO